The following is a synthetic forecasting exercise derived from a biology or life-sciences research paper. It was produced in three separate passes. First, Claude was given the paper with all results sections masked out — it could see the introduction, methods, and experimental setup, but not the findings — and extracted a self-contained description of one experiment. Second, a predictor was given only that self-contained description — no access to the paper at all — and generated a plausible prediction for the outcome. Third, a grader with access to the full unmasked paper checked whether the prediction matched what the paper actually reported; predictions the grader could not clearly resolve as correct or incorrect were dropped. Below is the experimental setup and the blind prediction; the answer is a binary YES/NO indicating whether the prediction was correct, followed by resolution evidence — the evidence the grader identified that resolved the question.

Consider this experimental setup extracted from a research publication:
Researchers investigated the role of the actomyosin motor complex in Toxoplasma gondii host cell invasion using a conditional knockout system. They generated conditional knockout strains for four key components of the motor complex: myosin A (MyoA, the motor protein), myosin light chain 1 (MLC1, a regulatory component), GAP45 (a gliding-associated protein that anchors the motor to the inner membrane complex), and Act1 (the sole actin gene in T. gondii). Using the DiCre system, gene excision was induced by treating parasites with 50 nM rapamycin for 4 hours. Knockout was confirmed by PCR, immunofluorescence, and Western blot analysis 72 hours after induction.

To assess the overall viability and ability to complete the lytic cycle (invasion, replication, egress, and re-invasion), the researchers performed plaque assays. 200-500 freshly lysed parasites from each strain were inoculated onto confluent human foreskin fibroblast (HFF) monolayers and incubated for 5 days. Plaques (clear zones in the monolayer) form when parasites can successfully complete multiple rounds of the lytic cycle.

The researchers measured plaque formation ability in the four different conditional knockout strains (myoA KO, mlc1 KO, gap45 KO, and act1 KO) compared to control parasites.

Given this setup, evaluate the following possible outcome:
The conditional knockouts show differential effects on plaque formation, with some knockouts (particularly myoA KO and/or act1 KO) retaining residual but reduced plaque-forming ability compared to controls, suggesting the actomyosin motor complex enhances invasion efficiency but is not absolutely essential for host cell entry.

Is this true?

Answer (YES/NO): NO